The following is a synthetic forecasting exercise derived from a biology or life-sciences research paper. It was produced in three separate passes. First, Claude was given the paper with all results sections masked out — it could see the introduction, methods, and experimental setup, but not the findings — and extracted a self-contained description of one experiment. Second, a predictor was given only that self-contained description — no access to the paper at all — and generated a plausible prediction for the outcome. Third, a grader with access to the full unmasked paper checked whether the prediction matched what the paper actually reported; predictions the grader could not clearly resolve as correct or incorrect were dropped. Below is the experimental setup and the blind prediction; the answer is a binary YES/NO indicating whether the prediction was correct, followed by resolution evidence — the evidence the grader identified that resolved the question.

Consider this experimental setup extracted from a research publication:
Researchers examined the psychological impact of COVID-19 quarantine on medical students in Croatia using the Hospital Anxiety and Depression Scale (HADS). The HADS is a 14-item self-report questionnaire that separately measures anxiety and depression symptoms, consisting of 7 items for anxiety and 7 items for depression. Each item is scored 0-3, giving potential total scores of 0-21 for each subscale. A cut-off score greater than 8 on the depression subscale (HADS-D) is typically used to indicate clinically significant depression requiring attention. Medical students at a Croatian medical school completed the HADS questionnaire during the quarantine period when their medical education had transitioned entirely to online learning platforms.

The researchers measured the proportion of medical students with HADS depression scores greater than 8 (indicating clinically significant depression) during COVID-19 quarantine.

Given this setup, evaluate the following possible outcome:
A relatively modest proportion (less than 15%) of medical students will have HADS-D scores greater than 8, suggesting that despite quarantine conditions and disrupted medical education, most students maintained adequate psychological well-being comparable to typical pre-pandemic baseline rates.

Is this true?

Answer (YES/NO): NO